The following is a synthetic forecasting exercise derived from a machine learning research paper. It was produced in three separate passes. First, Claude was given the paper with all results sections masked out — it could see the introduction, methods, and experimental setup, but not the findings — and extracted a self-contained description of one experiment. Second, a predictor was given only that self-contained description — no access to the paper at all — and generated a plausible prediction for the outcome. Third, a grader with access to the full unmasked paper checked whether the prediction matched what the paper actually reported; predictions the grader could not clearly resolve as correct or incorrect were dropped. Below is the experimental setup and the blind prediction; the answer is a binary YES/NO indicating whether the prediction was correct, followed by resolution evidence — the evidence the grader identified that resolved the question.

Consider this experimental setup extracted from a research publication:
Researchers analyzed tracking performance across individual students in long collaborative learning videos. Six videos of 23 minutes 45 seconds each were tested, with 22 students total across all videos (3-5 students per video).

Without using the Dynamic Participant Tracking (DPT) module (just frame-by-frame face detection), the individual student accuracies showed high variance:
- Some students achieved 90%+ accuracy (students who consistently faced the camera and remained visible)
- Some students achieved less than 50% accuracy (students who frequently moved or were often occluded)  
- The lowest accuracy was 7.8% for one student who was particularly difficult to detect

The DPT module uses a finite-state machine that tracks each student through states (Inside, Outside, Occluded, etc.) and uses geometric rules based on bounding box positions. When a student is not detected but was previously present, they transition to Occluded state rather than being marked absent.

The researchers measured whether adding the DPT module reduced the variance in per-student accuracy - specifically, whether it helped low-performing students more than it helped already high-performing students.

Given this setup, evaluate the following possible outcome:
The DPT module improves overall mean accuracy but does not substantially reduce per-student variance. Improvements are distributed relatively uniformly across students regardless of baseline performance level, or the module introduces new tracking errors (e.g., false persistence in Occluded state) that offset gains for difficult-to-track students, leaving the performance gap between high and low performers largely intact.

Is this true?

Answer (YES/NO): NO